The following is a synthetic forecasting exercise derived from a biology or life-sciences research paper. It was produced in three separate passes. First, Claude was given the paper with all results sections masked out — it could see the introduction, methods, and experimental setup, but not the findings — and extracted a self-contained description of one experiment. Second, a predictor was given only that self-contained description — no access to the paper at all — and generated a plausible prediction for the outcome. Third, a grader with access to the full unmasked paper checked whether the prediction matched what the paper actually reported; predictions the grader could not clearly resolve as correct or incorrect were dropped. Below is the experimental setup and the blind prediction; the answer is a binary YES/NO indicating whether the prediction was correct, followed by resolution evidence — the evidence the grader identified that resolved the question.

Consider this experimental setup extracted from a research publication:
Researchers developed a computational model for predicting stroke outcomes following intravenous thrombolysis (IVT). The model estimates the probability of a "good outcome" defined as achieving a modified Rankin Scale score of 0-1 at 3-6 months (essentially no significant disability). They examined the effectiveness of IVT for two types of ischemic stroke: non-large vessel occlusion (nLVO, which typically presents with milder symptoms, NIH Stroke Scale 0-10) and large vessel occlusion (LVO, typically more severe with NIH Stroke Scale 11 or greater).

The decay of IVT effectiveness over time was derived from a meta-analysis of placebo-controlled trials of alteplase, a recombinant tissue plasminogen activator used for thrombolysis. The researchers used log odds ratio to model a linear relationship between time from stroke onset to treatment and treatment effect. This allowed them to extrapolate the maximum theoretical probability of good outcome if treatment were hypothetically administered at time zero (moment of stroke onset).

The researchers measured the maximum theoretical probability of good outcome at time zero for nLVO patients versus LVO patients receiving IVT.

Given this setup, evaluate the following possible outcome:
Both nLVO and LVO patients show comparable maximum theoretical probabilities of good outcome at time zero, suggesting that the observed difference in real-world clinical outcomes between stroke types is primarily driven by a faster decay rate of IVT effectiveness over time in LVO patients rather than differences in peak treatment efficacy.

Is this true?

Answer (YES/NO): NO